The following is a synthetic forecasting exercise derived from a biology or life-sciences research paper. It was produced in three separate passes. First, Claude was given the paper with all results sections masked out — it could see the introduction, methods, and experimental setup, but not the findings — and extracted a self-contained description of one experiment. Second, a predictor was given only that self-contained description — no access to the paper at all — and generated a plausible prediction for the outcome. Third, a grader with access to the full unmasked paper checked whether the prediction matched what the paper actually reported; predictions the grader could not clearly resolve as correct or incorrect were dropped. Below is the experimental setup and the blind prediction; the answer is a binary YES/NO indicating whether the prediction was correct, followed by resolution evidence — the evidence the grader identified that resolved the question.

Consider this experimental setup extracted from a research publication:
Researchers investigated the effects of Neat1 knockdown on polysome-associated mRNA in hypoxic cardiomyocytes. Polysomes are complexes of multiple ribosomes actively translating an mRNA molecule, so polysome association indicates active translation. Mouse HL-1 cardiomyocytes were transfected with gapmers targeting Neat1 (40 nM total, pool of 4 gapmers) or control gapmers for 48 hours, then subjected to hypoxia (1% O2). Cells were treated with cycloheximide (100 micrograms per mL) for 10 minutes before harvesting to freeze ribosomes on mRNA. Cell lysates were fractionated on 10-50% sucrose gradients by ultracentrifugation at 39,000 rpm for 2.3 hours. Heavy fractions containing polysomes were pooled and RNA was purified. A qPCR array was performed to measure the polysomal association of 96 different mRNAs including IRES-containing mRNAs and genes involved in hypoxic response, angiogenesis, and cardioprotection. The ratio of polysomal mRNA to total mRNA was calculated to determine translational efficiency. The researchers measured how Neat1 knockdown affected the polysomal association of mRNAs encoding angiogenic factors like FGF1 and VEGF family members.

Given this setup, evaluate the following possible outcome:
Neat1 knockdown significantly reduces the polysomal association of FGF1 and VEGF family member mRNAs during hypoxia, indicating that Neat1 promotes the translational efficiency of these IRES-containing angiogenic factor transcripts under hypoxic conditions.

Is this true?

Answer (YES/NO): NO